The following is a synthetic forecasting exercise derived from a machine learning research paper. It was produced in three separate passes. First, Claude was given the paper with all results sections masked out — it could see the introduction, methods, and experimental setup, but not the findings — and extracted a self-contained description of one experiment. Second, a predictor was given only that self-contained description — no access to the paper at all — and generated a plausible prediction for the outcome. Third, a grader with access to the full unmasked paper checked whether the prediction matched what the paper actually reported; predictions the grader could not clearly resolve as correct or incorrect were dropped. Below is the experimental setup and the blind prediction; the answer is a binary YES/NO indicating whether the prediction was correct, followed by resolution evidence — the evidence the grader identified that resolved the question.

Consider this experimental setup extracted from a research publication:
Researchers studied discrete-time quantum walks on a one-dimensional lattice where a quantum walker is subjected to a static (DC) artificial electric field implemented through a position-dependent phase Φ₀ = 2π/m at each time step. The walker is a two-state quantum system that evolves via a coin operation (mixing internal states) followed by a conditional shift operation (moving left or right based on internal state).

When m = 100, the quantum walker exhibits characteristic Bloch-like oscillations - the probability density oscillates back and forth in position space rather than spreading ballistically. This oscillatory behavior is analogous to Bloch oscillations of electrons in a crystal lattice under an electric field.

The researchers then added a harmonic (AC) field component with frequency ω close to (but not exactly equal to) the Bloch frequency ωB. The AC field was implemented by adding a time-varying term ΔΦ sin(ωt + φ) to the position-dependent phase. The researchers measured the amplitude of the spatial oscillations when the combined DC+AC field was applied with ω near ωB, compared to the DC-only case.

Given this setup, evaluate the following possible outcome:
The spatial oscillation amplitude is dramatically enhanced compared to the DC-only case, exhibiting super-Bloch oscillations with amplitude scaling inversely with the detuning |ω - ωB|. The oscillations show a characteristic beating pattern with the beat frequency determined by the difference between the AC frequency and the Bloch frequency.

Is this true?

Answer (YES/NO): YES